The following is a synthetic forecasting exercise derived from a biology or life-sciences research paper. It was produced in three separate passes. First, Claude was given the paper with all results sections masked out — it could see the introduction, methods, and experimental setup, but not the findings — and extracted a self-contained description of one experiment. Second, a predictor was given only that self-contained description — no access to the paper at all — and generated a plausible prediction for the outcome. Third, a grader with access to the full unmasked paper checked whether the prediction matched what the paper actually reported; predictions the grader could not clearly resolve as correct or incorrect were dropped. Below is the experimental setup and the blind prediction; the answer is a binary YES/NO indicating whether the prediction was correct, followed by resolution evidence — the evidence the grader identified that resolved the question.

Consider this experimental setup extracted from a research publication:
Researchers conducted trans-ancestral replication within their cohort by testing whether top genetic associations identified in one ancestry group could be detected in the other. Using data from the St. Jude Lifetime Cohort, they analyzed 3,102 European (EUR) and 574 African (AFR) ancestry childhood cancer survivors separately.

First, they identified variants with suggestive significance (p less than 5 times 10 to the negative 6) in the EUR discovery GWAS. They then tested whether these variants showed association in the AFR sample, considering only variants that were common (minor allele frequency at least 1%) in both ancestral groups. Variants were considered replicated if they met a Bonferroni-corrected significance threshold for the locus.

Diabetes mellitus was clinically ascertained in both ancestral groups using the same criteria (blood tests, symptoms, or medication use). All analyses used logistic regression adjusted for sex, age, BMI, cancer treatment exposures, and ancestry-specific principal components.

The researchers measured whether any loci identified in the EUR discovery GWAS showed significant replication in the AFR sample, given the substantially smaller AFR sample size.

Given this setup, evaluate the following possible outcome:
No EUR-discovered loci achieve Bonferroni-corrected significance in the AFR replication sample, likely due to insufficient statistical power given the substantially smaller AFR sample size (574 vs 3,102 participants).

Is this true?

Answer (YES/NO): NO